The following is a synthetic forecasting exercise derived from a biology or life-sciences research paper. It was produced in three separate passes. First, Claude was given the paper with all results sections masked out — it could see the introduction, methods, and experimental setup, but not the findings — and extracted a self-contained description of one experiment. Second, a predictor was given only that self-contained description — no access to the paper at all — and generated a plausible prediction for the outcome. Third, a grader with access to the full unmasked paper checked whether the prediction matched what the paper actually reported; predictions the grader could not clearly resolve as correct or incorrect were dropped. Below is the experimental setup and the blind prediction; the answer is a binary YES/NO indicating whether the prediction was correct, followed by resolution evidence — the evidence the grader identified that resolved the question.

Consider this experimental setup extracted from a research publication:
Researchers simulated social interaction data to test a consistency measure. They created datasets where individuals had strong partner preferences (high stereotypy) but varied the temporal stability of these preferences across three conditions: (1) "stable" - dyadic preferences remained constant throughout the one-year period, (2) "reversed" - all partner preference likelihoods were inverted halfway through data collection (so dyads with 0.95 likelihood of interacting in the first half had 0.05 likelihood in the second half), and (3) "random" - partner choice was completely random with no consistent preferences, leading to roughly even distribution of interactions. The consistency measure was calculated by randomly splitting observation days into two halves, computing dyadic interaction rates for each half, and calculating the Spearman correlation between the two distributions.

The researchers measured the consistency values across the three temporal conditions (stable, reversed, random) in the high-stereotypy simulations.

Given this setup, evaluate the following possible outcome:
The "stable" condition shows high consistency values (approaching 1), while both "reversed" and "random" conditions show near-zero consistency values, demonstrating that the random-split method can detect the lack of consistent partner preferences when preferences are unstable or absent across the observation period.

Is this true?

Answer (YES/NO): NO